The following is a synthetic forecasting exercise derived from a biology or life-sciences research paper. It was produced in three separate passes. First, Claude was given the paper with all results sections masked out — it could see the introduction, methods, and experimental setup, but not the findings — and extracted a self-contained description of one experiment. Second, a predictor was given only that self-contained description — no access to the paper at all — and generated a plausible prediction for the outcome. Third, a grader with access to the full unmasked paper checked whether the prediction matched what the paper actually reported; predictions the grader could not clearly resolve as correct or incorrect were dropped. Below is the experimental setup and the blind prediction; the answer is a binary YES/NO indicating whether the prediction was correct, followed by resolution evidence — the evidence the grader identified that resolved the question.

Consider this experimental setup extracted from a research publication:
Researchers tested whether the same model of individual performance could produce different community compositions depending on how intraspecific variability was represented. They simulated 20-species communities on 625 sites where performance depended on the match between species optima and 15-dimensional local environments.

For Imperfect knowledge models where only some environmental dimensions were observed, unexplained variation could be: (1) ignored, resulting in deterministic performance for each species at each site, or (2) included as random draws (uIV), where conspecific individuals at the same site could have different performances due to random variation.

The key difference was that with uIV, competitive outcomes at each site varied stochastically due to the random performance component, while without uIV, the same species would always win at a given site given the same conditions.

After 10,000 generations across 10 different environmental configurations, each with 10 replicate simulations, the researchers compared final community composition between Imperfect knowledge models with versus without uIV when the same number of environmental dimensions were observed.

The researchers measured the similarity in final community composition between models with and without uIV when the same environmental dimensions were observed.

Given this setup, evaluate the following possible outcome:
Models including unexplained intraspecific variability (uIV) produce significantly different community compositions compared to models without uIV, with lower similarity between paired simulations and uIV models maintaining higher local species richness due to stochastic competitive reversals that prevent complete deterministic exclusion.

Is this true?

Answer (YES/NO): NO